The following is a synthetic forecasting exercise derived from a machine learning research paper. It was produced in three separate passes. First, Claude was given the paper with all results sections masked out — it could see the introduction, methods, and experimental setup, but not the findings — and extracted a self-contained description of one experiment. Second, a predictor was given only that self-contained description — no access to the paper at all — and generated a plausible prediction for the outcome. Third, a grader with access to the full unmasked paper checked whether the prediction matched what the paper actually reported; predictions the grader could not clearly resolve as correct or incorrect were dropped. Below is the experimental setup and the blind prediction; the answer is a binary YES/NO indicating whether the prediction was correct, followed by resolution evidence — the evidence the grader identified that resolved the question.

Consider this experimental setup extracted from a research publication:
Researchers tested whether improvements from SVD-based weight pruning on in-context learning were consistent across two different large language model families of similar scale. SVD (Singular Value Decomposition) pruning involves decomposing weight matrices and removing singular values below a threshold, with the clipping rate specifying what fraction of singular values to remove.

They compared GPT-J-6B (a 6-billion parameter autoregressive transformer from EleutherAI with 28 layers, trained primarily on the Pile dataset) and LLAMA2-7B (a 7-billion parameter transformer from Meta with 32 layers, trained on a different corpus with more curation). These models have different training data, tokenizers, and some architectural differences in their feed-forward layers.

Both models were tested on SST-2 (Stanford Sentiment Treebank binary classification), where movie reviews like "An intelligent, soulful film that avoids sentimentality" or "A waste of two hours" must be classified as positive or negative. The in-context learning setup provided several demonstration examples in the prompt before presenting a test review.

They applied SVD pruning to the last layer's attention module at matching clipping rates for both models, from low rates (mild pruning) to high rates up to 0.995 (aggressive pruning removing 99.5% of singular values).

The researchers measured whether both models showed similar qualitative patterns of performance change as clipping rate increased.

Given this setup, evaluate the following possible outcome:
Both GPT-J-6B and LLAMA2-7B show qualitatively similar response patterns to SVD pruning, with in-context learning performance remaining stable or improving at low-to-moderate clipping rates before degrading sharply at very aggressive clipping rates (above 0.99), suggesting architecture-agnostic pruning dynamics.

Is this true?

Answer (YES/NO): NO